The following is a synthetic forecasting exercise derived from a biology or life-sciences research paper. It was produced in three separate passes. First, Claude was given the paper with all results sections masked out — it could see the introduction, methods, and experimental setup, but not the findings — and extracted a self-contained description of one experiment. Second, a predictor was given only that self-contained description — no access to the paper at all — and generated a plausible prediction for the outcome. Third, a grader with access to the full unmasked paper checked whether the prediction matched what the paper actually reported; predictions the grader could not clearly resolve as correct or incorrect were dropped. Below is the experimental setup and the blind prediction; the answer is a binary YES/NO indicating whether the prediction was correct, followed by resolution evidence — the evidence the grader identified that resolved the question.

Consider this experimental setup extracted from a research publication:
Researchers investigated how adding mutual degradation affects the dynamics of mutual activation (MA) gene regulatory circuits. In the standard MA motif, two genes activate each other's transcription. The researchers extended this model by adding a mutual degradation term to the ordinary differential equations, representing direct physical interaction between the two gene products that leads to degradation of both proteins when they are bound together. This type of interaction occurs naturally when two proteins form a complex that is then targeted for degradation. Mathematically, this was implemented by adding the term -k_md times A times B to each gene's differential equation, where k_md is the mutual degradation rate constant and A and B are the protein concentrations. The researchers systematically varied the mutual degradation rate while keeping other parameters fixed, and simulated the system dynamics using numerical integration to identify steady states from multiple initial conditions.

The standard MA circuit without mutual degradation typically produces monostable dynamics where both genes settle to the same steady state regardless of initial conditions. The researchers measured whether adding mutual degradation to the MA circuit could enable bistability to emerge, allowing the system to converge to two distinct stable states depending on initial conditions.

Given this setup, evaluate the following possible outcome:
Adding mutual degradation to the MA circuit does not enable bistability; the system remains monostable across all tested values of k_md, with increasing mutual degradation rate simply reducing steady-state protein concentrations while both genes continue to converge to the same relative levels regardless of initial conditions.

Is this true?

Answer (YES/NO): NO